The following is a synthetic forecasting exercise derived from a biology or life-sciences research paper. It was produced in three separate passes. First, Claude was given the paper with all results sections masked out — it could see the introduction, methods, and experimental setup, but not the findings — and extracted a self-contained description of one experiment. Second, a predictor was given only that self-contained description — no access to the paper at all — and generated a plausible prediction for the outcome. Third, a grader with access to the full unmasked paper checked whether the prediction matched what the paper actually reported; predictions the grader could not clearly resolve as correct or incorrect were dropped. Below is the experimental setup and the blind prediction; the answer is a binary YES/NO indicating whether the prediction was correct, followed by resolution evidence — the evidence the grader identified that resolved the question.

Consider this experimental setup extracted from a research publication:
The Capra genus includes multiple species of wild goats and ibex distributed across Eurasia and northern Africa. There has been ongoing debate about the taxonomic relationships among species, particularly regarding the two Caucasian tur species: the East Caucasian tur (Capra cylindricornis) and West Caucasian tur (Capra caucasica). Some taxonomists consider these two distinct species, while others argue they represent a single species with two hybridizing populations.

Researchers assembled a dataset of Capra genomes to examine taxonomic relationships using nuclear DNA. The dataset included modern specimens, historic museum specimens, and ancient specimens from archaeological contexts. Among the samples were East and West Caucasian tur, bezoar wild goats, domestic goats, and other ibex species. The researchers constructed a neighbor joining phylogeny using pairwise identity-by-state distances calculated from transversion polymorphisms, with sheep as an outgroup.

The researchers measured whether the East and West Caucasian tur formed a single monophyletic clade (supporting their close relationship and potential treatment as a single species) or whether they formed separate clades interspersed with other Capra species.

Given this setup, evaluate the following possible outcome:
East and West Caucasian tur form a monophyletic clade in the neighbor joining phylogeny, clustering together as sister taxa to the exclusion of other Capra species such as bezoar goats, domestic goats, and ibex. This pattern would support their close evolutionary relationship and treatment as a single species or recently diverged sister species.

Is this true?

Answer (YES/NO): YES